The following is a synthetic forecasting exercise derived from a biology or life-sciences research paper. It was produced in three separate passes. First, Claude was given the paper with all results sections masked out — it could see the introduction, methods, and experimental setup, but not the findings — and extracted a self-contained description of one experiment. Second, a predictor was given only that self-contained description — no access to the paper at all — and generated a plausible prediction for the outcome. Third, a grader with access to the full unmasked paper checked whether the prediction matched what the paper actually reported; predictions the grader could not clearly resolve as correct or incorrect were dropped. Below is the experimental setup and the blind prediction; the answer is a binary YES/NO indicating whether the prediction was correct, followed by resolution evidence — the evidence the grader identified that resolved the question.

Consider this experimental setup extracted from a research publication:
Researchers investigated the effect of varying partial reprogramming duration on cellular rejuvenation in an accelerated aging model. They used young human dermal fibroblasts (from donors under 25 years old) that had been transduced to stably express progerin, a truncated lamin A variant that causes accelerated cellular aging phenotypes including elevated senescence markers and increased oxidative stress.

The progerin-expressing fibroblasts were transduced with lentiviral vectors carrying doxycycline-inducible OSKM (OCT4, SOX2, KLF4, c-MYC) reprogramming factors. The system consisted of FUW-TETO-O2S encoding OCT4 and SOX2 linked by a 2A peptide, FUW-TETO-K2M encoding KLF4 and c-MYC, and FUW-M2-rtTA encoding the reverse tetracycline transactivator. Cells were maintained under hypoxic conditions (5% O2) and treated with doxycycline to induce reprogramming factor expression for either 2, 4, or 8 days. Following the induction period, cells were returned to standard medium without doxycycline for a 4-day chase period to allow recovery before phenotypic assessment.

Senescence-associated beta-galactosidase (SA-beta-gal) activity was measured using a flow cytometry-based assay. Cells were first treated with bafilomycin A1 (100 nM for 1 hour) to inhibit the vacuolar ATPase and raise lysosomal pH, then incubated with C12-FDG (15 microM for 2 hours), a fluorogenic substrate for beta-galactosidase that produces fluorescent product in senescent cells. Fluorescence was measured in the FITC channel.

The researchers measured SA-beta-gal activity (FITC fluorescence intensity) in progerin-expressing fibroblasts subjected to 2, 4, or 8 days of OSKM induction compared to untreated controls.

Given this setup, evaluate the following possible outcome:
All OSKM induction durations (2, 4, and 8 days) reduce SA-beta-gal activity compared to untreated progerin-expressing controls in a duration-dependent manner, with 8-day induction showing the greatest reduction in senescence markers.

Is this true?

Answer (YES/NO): NO